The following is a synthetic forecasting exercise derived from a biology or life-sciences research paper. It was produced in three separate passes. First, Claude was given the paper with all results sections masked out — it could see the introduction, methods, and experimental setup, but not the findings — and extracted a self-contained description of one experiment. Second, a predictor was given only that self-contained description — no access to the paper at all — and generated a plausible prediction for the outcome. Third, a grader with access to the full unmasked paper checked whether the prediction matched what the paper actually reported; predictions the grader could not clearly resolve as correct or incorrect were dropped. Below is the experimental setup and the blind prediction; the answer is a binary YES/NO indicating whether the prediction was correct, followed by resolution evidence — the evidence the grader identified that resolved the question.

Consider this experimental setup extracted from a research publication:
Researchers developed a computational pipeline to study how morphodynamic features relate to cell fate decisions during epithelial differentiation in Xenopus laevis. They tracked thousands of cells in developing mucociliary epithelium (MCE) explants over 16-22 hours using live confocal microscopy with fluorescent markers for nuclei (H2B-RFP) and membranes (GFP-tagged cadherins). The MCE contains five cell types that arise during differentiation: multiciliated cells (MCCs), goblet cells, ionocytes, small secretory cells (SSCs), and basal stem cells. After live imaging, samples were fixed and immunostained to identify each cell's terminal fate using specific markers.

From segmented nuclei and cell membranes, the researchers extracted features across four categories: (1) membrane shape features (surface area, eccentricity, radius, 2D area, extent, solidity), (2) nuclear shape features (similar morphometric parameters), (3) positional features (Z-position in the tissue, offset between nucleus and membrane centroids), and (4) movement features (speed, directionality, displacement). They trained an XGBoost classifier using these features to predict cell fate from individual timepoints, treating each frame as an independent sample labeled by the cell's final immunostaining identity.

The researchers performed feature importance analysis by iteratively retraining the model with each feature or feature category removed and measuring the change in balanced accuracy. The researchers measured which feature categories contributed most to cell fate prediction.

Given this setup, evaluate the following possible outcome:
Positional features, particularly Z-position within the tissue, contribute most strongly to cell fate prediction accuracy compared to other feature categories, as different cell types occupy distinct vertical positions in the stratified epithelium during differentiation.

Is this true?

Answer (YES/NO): YES